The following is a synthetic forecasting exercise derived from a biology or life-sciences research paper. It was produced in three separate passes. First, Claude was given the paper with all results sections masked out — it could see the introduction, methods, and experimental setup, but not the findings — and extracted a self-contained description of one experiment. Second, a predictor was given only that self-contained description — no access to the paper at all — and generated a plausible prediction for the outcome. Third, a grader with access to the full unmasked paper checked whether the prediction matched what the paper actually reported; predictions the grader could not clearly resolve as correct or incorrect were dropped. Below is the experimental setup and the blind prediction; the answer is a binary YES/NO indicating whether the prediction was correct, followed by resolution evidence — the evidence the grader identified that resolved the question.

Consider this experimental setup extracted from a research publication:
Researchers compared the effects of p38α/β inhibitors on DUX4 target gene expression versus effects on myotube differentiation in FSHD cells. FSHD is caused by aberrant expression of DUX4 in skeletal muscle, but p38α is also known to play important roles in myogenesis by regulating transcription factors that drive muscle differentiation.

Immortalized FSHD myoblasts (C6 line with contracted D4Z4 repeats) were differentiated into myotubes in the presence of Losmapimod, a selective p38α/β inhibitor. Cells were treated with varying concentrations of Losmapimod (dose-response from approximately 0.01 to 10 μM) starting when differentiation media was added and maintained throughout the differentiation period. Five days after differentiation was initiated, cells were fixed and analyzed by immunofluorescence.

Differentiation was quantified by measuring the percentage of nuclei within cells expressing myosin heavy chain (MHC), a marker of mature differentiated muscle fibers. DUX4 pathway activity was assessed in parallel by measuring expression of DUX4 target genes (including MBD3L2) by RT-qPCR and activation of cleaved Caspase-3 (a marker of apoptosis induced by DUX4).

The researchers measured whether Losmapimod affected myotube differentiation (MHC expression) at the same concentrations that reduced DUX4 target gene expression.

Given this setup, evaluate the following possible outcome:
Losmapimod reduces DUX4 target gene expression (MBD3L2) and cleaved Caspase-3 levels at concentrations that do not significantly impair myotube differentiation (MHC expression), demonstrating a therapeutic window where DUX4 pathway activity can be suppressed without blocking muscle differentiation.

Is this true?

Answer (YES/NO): YES